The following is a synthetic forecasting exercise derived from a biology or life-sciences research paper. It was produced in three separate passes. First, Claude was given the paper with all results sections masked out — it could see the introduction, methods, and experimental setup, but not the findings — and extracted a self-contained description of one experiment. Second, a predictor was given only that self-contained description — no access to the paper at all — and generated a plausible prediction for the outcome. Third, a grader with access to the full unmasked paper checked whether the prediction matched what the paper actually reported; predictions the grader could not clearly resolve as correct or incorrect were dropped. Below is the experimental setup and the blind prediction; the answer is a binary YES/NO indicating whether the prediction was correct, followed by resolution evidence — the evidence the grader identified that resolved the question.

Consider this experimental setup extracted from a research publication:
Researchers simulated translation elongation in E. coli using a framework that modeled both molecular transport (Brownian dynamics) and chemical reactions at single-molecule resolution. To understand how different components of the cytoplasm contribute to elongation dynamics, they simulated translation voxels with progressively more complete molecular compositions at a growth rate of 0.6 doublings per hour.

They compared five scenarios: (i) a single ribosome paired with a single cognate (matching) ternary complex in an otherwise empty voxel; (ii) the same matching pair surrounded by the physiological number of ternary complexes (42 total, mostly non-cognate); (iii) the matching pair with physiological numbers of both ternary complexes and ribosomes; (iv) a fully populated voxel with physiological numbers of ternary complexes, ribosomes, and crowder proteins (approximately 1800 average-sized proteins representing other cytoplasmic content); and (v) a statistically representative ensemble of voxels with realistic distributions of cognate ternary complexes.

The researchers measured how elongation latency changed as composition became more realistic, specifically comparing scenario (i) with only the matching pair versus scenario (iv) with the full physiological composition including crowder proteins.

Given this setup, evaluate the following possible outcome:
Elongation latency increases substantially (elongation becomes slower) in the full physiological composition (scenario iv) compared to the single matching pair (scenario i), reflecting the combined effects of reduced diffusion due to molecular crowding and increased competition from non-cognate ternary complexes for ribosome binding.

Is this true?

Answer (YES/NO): NO